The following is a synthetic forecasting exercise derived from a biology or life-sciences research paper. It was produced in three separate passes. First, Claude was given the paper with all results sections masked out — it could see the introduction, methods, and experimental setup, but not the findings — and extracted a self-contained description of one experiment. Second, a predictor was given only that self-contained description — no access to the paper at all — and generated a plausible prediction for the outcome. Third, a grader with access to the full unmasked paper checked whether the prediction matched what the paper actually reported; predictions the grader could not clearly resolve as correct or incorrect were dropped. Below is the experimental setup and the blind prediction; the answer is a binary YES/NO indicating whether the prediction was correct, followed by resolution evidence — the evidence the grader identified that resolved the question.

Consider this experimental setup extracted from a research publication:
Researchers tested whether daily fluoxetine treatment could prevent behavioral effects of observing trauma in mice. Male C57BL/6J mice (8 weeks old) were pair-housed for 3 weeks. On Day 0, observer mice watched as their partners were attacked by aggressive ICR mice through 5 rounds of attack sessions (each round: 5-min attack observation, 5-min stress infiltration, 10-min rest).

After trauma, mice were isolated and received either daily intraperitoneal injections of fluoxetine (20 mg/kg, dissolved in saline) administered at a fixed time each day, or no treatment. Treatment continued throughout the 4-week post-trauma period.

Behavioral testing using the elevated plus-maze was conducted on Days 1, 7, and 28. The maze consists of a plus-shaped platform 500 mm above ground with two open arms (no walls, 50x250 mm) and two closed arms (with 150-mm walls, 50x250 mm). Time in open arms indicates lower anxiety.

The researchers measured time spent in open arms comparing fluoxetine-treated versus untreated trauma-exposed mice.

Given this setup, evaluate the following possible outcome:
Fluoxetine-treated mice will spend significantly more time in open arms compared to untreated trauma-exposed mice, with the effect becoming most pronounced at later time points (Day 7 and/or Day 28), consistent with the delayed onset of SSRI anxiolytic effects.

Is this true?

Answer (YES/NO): NO